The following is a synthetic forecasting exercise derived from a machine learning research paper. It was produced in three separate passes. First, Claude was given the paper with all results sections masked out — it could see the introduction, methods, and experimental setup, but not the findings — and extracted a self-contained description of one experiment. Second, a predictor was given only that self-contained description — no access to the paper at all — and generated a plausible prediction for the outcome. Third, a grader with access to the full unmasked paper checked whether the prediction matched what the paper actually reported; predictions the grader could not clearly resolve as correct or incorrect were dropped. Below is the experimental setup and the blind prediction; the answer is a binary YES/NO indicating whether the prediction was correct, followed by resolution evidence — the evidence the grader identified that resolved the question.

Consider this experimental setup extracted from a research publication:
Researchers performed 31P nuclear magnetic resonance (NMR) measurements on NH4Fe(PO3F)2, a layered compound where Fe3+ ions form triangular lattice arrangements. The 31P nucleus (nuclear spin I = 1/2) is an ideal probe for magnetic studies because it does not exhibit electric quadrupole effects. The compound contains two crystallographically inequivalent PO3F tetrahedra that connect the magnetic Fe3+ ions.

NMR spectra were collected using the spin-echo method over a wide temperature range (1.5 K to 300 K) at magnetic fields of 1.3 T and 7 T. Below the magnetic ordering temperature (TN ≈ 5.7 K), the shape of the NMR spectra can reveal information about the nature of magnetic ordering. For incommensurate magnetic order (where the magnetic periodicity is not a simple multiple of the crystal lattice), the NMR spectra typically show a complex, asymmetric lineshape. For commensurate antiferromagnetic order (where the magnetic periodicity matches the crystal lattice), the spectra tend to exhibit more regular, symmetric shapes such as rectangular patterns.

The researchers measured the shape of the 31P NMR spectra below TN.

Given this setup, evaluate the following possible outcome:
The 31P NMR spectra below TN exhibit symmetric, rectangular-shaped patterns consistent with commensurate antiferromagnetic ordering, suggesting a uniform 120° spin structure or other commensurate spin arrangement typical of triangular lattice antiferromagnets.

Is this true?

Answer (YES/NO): YES